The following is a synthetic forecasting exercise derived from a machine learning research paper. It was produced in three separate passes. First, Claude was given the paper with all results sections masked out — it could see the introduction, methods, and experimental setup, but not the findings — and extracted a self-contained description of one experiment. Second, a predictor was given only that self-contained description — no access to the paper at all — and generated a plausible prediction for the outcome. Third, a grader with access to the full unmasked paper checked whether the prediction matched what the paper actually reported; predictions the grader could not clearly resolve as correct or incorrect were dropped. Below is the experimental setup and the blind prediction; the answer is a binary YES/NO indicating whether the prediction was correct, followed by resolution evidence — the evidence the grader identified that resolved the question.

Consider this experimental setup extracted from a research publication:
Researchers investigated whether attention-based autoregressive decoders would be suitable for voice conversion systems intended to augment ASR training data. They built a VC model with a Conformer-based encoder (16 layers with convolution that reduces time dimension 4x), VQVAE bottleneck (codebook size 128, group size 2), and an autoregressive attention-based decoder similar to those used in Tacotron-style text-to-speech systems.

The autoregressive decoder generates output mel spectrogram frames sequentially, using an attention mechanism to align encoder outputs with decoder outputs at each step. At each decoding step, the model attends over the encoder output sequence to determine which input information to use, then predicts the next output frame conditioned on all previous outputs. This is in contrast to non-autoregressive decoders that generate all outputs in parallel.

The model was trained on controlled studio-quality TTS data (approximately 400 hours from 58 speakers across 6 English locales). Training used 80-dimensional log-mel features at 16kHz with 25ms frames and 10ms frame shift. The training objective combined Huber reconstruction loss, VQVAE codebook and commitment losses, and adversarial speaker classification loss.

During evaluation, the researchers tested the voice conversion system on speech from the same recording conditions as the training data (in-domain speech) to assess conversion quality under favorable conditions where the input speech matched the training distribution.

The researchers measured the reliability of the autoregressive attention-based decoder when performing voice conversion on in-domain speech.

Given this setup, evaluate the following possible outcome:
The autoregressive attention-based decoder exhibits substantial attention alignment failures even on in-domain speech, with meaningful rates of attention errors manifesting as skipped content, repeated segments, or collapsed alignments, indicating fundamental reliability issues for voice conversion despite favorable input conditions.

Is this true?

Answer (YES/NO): NO